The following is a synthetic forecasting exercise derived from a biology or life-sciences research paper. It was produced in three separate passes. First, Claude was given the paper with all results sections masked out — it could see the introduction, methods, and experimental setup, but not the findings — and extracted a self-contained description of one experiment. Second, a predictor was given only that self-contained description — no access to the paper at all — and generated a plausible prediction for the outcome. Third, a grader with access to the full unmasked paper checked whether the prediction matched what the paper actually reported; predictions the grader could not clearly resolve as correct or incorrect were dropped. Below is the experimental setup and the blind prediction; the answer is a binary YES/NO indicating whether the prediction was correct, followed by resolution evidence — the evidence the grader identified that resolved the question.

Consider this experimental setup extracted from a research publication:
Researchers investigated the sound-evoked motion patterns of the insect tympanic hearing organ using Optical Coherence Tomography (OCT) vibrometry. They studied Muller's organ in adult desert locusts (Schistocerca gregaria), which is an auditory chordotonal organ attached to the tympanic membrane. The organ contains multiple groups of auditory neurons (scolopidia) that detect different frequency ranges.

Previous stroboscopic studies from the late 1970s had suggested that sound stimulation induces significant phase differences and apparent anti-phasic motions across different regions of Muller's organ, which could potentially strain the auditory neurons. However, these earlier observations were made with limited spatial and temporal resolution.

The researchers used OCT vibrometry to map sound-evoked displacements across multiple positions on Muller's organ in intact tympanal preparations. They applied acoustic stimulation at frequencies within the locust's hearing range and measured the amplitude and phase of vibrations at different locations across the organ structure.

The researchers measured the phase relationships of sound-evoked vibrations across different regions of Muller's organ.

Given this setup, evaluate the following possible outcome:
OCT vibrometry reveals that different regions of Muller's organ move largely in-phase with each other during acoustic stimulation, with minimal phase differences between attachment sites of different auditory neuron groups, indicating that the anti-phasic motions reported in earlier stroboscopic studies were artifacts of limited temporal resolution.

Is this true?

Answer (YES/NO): NO